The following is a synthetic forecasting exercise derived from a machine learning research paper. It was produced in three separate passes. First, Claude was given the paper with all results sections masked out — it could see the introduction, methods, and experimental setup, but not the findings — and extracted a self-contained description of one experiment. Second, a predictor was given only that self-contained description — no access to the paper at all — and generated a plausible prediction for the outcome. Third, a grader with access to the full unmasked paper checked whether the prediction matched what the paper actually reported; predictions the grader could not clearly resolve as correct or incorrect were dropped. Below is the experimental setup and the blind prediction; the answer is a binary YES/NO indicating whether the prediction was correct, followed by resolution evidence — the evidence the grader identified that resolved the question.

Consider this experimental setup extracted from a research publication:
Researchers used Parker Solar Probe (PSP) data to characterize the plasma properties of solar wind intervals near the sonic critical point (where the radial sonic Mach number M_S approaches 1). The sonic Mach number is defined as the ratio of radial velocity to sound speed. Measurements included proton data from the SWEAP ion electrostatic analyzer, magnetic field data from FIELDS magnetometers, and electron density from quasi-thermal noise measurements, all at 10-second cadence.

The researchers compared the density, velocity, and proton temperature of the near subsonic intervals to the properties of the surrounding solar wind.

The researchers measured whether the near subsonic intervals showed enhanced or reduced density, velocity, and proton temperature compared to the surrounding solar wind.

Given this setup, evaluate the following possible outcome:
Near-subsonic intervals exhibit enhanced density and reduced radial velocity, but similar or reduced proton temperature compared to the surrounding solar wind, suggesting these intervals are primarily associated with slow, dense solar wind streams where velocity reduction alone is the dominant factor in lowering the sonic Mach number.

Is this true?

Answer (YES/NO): NO